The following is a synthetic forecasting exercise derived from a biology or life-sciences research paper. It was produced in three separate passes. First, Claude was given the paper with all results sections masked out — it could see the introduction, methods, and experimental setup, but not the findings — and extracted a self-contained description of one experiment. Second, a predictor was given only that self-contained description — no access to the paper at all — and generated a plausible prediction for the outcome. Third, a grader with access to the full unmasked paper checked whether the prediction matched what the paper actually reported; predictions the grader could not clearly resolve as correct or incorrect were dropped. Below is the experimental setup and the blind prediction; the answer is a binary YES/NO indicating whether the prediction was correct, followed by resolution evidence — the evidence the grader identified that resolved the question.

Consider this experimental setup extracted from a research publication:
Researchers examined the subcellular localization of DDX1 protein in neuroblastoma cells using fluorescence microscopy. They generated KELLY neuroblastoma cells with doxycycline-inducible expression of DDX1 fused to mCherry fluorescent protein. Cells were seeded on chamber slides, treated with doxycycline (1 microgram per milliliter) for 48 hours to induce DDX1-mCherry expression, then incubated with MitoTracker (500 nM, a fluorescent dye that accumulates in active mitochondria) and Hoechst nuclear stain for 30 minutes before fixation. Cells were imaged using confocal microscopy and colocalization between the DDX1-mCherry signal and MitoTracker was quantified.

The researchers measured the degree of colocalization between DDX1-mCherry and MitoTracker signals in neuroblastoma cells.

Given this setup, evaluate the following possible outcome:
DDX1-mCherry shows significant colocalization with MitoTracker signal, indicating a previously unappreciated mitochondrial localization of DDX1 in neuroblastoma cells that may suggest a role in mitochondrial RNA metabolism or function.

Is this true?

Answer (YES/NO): YES